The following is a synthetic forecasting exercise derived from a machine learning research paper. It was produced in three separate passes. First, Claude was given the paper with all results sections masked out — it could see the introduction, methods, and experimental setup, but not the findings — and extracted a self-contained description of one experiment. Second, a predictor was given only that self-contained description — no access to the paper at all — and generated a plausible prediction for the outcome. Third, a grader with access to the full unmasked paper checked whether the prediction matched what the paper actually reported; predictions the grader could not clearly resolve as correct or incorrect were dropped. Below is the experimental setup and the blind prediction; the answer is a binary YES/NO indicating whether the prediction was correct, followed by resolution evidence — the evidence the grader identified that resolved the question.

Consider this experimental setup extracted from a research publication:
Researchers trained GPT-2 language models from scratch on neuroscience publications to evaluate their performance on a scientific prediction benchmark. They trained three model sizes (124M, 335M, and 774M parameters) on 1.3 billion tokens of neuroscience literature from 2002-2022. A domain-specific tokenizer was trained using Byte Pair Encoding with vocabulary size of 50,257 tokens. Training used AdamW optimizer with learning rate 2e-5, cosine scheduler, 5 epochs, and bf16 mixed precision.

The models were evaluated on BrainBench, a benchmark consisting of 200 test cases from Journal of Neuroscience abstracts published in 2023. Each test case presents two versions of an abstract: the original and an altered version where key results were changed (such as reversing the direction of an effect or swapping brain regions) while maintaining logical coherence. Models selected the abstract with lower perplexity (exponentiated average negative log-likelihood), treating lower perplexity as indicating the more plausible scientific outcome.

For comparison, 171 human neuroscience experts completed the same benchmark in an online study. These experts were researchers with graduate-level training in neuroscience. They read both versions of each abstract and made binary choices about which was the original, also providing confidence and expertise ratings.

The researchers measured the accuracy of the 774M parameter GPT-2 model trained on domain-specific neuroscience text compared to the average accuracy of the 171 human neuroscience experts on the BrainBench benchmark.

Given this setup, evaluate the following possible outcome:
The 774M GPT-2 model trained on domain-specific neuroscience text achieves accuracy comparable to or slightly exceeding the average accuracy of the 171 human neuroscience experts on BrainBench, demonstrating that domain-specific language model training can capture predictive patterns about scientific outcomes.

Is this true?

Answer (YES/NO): YES